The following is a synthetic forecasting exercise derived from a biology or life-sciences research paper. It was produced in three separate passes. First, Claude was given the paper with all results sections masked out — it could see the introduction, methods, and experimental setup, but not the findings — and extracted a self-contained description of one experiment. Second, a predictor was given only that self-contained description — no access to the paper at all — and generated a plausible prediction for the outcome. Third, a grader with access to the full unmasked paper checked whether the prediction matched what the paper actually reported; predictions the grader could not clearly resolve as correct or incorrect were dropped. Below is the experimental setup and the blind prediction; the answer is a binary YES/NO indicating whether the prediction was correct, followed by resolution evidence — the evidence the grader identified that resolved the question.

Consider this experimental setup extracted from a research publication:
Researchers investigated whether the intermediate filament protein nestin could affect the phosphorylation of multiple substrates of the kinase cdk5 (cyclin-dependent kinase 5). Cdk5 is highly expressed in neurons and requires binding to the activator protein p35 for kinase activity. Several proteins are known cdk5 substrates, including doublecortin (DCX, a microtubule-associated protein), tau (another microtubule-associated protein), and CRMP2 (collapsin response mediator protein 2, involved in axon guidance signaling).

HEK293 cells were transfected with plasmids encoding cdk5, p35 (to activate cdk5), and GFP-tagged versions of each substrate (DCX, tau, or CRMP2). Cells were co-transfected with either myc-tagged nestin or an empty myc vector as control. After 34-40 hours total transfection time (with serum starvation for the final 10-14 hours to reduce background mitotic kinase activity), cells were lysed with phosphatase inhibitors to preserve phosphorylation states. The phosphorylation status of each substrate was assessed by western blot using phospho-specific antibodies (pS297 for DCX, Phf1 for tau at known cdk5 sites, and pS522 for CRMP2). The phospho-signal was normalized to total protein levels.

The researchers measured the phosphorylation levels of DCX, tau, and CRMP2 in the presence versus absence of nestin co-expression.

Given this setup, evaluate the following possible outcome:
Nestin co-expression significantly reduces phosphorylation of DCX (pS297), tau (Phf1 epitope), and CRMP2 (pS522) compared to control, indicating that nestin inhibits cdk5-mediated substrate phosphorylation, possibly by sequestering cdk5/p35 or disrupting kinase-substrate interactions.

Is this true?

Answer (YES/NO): NO